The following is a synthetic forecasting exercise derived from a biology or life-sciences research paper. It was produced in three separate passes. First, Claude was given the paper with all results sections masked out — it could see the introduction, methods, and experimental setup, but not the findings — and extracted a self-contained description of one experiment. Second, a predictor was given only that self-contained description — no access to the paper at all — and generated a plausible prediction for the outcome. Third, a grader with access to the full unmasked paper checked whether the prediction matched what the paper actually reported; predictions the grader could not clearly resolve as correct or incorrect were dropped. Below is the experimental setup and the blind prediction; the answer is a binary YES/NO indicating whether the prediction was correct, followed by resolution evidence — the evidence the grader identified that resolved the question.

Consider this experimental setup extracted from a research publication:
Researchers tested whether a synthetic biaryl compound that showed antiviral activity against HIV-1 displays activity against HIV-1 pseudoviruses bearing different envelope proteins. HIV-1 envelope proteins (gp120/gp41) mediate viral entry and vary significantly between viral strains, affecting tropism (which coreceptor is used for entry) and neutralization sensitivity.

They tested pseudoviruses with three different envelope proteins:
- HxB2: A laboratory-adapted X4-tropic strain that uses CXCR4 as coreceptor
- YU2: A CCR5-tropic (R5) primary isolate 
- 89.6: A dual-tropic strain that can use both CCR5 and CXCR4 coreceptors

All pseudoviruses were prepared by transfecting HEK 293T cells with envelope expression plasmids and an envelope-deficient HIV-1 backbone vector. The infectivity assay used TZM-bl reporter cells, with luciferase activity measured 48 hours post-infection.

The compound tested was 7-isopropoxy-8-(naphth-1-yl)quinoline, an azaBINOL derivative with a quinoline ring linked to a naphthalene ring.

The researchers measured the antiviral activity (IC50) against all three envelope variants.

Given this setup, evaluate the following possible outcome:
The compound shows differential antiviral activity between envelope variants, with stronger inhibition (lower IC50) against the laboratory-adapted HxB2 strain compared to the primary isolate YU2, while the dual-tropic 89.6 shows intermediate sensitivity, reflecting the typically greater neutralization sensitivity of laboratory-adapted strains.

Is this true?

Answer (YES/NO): NO